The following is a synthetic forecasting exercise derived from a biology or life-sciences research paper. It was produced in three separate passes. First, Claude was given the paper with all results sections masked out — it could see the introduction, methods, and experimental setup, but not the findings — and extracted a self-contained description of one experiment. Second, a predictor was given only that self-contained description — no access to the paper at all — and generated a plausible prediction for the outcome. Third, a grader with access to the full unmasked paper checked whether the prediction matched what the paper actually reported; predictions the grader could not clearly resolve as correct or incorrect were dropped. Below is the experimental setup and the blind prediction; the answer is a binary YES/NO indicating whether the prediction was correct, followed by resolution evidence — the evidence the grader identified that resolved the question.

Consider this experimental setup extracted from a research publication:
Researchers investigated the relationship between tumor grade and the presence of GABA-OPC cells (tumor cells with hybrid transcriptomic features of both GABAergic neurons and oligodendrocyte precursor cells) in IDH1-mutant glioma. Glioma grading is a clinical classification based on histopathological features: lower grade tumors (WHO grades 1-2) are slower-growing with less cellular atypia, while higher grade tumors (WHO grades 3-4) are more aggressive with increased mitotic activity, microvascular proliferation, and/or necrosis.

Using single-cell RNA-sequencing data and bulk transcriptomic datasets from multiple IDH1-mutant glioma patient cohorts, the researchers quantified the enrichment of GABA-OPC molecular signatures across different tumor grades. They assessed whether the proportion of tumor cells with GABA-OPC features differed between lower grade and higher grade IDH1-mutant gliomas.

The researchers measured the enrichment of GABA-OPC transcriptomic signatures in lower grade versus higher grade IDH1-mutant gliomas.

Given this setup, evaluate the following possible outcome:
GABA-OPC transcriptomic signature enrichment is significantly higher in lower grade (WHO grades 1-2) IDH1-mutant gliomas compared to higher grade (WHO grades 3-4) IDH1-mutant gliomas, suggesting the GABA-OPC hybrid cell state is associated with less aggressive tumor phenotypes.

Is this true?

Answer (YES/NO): YES